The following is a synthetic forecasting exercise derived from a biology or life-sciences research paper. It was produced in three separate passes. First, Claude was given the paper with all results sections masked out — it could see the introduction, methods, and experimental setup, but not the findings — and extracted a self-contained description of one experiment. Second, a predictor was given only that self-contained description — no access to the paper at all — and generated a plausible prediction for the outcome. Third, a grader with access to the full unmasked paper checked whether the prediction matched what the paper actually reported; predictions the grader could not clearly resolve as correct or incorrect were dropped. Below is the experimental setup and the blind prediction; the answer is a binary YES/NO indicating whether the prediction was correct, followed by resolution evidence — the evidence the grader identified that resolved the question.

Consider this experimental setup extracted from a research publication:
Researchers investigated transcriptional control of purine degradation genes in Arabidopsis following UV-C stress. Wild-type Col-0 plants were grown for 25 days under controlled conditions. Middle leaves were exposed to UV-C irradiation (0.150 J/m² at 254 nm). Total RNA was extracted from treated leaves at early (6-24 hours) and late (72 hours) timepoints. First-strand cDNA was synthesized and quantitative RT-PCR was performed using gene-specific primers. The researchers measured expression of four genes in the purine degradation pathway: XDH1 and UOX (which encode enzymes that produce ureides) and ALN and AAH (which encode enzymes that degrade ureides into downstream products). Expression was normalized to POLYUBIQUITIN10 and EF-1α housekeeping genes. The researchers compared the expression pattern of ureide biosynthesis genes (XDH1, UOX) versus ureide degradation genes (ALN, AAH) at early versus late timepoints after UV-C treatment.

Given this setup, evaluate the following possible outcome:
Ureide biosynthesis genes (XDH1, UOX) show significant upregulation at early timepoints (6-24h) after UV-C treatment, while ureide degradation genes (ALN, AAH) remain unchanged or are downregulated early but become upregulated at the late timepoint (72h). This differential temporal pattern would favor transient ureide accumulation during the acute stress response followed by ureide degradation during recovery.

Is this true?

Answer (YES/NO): YES